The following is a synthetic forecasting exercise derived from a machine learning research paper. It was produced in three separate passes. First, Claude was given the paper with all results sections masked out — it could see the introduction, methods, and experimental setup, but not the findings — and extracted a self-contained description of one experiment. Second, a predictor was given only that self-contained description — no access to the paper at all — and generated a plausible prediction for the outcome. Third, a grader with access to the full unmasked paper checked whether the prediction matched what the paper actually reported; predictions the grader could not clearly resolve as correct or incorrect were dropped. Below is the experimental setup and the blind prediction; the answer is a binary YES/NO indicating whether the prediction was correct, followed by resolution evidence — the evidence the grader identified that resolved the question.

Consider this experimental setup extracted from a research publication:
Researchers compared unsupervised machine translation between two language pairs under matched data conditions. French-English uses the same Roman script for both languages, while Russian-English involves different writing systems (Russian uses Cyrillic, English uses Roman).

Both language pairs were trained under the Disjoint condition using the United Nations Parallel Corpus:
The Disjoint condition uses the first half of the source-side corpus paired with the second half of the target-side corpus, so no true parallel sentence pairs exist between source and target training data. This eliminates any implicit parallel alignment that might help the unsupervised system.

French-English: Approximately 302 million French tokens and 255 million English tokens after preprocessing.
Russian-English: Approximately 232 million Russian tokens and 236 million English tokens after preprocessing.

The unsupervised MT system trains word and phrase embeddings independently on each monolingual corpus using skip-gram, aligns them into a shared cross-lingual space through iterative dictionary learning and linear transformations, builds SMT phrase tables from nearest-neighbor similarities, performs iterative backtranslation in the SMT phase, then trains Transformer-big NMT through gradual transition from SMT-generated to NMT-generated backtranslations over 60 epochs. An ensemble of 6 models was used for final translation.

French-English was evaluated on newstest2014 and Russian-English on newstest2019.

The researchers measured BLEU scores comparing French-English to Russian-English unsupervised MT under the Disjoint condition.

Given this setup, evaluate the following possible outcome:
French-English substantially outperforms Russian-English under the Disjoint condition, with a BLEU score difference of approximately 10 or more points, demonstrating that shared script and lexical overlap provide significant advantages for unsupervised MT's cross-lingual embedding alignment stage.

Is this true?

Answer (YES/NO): NO